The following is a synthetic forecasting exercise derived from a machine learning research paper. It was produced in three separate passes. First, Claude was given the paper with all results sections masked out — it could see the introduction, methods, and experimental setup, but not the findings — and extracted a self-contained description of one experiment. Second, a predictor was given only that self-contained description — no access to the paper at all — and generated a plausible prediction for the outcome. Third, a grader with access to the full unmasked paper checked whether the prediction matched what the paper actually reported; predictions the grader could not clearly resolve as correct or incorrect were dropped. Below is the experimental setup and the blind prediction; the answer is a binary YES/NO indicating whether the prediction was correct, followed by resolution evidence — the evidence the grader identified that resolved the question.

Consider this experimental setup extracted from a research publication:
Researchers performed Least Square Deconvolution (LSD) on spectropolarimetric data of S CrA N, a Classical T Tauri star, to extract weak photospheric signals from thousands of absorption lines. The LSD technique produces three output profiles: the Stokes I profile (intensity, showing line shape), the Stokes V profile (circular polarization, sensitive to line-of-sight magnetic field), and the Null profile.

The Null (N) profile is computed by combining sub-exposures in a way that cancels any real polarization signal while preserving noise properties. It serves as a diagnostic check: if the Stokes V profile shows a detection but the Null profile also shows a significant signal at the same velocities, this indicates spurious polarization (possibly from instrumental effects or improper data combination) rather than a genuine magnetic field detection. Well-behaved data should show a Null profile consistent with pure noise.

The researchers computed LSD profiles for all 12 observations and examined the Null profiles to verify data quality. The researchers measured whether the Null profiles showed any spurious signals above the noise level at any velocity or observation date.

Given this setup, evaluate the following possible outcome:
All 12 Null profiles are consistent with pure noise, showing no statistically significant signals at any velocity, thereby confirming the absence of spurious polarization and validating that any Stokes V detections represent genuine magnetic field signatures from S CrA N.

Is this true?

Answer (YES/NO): YES